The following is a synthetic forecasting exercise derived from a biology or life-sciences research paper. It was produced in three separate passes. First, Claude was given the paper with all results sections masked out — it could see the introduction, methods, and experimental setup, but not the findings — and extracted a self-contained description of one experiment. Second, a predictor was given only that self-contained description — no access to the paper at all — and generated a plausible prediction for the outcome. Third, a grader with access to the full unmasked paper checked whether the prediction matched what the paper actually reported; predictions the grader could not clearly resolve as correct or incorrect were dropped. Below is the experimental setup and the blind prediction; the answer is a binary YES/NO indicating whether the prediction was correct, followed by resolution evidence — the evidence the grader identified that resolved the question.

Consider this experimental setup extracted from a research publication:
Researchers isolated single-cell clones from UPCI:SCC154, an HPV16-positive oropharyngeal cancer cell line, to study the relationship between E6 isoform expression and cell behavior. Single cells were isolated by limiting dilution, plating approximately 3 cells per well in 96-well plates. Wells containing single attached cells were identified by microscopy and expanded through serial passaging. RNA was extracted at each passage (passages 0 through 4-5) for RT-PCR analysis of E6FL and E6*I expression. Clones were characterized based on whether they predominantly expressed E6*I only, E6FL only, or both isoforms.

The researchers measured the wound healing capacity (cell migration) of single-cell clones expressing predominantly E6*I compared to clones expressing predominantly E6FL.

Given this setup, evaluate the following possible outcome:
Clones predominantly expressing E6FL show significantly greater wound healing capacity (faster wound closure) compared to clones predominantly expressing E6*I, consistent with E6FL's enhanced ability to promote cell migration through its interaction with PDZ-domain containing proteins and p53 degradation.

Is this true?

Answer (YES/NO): NO